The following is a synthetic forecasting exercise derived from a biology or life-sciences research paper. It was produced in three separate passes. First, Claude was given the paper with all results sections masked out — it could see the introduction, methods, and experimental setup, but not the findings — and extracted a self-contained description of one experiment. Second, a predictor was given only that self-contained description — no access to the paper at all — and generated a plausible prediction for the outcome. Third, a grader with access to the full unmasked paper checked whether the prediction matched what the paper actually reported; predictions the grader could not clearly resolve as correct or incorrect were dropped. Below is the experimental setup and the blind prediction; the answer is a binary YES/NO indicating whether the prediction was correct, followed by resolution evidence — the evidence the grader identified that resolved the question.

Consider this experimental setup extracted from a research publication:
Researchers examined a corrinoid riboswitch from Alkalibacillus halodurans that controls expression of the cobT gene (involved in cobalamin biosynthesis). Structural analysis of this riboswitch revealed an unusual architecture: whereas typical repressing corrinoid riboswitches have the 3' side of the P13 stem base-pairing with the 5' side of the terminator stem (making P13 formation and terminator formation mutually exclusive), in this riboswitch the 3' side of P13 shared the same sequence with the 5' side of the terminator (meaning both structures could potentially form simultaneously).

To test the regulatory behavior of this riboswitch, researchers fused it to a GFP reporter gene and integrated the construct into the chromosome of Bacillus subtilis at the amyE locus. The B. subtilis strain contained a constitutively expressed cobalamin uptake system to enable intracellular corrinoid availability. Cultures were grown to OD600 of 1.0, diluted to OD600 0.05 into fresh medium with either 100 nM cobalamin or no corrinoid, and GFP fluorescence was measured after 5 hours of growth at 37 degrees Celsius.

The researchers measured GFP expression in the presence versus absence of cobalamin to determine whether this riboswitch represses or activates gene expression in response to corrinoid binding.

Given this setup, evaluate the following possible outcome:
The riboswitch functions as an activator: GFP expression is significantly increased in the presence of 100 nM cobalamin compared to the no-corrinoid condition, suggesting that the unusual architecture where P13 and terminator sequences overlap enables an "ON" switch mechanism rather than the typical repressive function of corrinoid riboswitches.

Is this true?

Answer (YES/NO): YES